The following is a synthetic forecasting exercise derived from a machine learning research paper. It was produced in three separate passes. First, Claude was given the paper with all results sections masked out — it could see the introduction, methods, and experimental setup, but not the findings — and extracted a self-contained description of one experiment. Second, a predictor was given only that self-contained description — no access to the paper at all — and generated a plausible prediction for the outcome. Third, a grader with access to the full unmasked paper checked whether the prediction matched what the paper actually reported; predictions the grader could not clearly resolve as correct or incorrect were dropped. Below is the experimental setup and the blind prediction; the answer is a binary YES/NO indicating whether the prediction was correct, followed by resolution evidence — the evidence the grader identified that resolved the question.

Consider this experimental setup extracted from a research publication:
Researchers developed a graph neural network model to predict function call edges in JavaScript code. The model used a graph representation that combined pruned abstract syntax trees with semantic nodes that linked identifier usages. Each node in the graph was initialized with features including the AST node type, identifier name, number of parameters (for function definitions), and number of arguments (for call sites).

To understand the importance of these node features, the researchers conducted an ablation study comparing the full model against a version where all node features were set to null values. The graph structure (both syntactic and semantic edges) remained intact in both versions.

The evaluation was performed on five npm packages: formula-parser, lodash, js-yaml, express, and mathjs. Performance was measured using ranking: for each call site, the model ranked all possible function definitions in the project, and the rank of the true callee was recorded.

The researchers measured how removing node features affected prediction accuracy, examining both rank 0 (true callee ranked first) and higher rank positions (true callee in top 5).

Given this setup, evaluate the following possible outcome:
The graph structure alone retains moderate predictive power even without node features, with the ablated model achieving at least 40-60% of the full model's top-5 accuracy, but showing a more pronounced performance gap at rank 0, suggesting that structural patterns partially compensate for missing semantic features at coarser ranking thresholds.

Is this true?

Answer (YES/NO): NO